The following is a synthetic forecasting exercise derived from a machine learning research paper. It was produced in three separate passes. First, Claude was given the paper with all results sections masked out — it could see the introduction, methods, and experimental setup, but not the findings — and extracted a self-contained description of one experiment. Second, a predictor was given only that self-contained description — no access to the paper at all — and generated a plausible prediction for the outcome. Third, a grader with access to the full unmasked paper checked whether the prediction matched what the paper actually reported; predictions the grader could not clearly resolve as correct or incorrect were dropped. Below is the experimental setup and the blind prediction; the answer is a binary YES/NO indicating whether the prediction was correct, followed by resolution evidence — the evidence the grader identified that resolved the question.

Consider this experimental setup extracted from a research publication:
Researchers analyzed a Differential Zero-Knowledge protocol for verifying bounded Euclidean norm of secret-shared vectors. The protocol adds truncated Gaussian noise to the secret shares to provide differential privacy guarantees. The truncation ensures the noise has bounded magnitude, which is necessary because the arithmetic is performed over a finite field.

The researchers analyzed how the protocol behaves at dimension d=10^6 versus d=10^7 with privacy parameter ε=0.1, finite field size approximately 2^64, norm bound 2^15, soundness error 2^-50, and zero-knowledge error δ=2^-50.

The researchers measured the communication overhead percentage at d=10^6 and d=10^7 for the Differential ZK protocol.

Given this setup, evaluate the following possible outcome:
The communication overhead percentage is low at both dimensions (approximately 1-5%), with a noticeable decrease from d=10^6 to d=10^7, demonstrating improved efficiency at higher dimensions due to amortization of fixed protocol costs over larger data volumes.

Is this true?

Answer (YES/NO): NO